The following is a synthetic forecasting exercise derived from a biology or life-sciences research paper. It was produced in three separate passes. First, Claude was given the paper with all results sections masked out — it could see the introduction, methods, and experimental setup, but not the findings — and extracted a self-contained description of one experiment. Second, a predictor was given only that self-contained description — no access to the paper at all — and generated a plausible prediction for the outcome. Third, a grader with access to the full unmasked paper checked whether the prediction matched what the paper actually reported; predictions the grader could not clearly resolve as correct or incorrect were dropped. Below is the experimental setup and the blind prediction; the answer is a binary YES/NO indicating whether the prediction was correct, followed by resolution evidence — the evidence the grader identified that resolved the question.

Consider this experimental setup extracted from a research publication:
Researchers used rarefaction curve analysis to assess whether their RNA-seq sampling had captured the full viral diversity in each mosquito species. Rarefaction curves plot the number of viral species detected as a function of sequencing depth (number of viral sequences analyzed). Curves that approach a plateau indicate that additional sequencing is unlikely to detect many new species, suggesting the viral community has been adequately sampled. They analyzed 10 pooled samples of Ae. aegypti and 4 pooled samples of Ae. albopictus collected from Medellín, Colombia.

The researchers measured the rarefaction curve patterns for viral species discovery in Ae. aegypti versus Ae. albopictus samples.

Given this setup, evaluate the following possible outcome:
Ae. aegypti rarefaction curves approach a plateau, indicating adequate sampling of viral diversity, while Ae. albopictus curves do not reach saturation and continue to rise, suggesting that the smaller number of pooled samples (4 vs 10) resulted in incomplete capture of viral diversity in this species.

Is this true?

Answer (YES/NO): NO